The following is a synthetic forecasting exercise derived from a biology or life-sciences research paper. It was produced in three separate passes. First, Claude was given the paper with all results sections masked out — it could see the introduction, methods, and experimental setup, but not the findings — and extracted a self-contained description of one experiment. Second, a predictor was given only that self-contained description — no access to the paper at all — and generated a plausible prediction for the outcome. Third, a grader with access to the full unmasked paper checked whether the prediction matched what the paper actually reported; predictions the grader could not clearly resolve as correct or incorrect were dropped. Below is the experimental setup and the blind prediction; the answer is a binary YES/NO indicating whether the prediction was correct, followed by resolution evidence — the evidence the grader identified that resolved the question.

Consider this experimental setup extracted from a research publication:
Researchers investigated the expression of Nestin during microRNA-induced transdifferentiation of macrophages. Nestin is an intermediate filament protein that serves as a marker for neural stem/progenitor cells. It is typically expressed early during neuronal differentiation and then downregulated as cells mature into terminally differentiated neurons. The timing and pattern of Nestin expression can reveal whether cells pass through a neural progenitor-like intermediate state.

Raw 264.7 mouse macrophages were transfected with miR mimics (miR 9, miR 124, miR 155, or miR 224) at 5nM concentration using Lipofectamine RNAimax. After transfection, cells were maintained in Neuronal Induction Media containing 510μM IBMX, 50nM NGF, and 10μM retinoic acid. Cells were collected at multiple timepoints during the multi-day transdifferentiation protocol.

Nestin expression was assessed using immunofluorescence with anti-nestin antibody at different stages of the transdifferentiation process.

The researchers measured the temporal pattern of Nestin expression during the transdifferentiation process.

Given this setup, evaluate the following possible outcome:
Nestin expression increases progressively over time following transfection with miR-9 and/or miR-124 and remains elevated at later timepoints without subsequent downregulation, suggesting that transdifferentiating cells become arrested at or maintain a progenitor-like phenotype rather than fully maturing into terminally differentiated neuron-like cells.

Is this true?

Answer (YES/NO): NO